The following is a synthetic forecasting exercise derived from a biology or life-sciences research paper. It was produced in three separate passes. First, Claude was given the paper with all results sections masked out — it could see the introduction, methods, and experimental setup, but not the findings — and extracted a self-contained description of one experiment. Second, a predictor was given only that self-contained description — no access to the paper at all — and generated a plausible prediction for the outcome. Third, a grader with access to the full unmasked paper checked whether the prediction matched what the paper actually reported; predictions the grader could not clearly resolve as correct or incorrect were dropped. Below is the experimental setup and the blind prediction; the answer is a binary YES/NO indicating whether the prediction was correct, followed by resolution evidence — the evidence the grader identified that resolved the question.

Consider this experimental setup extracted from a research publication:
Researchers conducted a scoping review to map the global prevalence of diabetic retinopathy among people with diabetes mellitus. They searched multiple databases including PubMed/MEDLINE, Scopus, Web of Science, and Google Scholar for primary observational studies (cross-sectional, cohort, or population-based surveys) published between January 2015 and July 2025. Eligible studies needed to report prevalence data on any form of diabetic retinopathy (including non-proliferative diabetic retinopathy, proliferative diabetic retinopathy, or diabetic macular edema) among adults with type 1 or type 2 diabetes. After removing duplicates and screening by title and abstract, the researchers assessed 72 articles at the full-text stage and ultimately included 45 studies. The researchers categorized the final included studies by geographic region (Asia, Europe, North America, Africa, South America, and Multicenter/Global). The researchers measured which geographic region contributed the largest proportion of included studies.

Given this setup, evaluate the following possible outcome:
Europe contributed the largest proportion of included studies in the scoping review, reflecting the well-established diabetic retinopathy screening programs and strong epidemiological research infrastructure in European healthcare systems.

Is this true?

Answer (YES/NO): NO